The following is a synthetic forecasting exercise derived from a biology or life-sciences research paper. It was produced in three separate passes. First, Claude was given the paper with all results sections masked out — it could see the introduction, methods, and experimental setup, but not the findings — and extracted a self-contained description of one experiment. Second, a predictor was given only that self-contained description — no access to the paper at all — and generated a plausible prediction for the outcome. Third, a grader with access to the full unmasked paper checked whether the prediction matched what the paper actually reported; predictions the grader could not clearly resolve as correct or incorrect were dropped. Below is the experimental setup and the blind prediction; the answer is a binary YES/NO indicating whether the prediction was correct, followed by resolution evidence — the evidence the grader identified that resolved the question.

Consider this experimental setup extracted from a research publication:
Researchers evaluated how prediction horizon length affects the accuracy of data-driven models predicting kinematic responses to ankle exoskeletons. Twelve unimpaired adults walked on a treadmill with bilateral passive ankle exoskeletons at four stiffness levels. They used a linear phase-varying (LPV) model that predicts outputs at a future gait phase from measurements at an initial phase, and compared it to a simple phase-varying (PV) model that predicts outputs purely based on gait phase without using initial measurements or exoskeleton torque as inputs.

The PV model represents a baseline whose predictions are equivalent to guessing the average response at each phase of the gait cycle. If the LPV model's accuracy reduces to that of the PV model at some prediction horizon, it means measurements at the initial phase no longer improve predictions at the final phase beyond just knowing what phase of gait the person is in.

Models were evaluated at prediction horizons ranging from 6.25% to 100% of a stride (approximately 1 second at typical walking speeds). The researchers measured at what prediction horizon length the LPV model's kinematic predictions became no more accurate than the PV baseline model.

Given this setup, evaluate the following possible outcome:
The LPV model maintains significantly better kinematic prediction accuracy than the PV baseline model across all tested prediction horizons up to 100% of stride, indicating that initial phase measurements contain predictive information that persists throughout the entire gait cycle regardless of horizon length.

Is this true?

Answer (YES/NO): NO